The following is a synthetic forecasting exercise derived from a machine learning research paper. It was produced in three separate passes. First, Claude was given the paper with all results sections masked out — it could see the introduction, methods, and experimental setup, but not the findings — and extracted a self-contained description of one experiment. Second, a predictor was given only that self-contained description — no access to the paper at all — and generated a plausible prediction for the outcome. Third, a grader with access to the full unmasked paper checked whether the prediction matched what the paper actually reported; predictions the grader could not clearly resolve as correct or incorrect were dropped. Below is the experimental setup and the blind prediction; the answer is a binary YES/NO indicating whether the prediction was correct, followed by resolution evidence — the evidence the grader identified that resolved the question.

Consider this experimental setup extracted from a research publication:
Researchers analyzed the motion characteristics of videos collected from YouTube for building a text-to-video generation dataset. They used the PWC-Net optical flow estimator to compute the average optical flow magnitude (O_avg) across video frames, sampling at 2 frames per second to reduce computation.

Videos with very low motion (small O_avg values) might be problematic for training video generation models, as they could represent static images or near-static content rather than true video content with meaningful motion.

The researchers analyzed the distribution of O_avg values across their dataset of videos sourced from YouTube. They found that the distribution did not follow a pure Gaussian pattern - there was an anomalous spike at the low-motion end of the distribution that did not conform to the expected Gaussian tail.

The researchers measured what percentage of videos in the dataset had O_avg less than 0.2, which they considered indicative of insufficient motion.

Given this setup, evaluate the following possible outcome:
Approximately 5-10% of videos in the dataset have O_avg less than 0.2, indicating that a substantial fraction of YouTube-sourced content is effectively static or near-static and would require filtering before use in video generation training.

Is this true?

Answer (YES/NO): NO